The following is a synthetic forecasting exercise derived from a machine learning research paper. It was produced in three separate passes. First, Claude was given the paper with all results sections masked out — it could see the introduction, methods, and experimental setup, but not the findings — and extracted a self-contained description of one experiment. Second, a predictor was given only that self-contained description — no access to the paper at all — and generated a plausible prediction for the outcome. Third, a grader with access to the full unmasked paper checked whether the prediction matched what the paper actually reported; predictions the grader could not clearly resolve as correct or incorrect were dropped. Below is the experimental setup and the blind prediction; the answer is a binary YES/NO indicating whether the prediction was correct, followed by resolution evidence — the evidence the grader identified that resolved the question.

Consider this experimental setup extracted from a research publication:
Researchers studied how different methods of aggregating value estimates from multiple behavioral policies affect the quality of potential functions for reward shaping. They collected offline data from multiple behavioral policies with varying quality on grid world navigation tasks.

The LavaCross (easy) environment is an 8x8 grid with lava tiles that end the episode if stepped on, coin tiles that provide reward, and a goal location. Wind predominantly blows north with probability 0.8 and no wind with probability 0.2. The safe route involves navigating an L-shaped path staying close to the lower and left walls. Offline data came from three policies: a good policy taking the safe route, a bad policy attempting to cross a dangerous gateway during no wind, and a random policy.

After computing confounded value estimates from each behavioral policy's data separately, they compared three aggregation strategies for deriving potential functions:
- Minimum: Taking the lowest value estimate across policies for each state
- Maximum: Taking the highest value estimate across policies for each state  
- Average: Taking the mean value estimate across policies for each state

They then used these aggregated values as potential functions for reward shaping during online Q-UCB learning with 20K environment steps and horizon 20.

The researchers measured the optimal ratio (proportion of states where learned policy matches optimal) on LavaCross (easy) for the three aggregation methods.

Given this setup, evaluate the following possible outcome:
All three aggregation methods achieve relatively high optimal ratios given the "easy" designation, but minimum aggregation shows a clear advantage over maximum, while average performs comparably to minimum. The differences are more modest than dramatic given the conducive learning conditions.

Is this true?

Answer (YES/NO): NO